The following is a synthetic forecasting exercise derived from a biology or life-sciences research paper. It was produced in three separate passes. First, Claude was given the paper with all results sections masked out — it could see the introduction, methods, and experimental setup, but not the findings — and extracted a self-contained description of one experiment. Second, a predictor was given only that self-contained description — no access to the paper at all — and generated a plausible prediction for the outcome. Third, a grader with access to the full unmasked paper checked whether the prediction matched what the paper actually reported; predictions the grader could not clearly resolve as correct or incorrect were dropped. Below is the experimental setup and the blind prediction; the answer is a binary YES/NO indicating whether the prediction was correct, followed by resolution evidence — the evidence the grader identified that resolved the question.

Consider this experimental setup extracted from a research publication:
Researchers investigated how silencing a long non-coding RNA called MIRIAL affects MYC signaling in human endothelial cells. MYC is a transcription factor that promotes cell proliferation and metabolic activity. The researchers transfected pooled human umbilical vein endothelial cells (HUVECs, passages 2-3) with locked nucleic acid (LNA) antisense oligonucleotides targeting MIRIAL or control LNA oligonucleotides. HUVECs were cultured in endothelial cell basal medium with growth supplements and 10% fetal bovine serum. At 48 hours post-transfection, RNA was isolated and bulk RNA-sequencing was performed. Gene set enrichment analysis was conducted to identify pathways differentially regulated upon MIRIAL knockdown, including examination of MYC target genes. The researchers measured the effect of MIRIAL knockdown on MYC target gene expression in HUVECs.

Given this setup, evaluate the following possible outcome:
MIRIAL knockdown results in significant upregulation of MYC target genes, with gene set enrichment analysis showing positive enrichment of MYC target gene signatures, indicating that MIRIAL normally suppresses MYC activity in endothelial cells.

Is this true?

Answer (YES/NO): YES